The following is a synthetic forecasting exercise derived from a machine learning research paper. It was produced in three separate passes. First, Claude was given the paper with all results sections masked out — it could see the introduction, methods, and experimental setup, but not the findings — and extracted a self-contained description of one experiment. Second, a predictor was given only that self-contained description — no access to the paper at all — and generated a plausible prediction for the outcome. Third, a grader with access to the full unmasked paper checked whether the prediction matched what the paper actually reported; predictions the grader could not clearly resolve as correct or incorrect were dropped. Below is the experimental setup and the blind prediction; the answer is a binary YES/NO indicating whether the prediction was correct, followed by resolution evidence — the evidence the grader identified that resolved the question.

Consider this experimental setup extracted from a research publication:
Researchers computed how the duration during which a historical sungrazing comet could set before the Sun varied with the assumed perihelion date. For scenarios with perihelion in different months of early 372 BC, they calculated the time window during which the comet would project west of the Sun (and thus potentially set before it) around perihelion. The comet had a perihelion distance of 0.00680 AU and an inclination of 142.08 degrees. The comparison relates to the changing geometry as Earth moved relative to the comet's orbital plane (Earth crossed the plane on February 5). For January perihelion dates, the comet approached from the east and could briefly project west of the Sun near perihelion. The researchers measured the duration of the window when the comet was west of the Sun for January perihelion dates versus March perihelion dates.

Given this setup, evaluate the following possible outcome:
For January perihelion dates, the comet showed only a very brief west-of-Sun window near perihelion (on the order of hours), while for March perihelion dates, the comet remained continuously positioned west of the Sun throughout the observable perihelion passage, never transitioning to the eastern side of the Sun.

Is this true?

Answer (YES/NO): NO